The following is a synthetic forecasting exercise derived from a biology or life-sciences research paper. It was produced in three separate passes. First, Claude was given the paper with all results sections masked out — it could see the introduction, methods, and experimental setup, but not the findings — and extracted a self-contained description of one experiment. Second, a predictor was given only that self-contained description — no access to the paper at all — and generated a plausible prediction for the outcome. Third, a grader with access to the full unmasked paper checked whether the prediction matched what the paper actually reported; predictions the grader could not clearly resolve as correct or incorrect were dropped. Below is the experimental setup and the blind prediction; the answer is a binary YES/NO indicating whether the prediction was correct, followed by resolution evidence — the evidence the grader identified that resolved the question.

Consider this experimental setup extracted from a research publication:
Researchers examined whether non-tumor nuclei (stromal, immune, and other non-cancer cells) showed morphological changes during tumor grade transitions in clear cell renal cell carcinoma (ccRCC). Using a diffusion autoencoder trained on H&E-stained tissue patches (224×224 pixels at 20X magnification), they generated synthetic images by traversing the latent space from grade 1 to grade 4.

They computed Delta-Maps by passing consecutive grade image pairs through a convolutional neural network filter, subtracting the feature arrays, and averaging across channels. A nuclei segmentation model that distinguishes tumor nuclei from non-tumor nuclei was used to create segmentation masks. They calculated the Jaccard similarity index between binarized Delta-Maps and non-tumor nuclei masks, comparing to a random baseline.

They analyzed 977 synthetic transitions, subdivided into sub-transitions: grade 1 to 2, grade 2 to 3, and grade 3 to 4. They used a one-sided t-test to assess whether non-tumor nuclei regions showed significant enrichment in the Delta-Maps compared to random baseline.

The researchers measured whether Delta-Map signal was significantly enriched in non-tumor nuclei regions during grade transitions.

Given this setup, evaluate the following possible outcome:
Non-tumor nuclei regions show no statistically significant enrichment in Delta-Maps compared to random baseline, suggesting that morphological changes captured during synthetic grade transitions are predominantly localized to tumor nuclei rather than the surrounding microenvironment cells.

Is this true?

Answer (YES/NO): YES